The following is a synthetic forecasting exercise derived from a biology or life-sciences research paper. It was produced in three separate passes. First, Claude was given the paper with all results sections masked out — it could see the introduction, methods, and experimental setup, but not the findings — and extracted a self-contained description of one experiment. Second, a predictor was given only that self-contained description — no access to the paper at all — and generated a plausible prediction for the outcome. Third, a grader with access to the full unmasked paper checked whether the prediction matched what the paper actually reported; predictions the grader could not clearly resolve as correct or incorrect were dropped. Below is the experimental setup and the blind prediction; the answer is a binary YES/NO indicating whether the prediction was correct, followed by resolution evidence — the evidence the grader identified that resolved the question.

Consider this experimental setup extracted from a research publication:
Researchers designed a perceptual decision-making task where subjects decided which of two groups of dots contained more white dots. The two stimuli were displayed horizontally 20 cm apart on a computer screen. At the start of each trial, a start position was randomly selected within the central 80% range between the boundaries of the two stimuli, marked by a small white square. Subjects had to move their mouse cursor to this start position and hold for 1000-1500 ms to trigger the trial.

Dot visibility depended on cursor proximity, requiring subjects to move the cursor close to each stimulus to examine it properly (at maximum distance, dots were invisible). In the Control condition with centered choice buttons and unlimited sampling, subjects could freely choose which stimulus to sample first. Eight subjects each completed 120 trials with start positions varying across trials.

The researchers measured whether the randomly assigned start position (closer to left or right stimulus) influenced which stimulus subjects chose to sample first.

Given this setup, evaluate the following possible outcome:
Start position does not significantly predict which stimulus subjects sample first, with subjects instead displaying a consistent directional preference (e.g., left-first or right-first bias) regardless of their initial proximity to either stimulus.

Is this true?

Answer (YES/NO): NO